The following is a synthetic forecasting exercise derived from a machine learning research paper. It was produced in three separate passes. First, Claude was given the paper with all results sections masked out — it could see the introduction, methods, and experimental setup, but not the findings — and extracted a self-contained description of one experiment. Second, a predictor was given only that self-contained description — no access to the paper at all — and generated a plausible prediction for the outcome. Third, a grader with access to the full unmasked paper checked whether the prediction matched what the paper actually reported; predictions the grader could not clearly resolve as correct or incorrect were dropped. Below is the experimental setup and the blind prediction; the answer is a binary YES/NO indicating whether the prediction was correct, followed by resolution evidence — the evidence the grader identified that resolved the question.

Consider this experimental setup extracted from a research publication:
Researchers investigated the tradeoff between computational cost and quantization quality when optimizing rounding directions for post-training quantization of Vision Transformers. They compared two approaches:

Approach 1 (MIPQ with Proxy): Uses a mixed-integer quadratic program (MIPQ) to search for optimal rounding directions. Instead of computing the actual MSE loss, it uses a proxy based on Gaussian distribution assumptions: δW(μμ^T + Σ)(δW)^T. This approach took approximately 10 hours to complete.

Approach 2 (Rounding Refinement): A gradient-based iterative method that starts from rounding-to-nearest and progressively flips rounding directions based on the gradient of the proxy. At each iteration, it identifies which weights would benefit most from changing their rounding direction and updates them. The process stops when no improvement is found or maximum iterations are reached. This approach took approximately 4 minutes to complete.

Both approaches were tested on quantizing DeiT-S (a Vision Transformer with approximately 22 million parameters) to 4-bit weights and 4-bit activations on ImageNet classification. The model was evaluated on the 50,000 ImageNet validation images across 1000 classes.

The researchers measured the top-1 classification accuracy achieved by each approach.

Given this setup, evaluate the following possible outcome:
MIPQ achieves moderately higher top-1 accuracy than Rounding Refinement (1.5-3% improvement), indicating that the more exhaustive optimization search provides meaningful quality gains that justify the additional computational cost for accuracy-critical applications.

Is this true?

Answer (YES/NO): NO